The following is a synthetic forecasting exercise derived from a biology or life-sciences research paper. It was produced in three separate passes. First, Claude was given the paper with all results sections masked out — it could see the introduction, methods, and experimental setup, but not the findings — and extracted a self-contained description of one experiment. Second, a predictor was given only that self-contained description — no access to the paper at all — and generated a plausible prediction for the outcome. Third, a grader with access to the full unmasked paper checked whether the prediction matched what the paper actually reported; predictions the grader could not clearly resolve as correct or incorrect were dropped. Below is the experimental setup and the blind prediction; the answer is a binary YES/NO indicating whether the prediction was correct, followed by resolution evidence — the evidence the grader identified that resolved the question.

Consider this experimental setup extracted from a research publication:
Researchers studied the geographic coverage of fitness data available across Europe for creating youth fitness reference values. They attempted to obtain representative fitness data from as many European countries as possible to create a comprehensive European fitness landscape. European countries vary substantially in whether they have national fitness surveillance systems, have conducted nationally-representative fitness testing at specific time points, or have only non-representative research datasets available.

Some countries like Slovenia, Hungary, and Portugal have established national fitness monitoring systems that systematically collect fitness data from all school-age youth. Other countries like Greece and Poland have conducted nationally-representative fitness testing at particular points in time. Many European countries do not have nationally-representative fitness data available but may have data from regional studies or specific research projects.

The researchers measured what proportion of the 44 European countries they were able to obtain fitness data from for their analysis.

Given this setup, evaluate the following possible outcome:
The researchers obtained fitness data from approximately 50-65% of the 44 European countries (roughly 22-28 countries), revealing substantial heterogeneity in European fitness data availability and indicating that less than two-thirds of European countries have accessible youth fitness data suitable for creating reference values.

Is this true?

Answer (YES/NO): NO